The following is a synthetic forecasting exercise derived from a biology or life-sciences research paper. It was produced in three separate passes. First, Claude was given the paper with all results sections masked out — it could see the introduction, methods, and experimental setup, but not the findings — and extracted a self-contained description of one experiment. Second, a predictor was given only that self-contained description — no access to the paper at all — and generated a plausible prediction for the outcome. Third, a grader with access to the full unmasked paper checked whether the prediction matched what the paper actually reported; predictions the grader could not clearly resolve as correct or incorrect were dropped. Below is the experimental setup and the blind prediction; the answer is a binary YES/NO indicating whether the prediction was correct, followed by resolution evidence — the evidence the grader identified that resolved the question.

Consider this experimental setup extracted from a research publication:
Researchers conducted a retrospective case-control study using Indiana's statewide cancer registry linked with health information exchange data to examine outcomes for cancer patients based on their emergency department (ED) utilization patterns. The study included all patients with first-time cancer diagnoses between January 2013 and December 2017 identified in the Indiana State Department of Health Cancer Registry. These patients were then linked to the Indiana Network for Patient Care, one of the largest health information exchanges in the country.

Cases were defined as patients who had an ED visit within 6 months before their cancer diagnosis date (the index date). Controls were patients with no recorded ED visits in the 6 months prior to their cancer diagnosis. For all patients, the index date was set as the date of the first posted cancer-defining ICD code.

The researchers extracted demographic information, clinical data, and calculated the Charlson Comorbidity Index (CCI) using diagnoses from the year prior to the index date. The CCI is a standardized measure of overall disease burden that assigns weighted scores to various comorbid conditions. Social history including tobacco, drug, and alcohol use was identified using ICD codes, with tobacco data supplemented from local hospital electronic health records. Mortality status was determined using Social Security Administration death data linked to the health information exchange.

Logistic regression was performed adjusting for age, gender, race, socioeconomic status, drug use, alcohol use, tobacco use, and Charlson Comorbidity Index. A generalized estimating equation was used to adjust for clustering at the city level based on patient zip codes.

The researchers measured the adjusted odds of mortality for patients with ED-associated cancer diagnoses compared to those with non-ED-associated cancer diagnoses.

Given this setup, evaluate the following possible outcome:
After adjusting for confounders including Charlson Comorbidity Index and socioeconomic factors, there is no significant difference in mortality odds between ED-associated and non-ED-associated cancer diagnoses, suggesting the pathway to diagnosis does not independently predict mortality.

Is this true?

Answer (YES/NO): NO